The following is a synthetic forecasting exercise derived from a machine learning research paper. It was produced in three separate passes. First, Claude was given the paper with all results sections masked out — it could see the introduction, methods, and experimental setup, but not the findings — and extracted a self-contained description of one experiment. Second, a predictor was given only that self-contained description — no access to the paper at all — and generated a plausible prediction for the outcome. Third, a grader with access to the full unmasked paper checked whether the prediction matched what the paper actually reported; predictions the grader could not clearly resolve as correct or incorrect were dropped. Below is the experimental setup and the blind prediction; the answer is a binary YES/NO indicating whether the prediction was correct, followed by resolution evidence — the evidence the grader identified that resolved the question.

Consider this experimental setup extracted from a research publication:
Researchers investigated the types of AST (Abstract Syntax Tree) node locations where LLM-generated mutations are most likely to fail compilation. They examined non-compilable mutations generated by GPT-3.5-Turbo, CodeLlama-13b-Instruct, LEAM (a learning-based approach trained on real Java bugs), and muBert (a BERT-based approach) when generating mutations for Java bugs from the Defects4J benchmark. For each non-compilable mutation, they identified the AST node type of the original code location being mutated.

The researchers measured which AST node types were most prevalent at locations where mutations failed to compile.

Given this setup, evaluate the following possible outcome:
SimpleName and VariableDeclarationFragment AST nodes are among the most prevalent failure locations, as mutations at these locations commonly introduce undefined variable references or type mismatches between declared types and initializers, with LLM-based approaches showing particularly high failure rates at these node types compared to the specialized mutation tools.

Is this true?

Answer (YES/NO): NO